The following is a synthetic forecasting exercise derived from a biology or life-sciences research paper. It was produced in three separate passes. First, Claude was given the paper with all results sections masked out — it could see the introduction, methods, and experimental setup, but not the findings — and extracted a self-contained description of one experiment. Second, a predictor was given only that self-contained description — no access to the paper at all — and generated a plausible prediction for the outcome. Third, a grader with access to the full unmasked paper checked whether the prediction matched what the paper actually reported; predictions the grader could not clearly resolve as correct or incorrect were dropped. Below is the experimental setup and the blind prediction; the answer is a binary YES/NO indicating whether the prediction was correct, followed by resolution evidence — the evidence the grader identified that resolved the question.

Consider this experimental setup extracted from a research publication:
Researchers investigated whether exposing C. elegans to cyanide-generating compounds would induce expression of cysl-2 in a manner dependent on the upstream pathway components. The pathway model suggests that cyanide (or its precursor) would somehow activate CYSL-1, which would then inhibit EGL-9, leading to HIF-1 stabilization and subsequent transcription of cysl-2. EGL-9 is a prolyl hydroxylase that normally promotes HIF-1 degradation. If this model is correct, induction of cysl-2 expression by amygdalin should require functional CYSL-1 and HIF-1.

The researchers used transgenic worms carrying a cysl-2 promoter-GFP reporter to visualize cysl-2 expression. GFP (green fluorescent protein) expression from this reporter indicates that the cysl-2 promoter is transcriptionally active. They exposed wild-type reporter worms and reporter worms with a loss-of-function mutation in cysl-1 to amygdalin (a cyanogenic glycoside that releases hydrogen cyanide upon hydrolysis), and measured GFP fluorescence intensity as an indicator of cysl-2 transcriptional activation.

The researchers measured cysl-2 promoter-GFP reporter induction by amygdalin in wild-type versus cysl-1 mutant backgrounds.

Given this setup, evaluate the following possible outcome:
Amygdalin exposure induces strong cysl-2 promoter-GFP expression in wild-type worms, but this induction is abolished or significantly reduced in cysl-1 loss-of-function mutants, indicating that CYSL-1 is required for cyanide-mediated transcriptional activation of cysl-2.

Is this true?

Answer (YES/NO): YES